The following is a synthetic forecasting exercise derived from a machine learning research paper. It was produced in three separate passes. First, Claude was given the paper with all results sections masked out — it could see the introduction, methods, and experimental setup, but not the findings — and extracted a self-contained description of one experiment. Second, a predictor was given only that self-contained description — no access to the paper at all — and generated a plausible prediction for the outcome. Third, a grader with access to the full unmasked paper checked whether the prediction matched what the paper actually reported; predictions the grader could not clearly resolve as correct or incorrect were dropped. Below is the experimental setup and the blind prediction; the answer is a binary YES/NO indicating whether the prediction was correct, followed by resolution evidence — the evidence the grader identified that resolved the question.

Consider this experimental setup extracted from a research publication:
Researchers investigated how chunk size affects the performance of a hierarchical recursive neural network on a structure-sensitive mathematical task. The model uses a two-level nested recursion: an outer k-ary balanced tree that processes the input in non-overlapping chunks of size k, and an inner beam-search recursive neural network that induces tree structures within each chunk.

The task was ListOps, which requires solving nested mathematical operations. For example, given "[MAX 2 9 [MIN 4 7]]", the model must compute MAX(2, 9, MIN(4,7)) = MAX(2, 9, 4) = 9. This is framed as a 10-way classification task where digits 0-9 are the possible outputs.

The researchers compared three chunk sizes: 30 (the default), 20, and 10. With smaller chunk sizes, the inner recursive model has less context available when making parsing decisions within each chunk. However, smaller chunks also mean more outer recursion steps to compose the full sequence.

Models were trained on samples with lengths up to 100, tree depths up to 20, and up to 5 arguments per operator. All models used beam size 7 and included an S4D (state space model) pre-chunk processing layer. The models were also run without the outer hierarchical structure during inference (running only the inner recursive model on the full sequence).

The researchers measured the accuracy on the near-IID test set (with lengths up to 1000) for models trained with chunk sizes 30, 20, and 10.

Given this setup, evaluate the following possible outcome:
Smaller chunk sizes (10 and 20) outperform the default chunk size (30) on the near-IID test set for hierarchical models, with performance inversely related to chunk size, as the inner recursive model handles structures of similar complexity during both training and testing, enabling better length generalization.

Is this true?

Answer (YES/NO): NO